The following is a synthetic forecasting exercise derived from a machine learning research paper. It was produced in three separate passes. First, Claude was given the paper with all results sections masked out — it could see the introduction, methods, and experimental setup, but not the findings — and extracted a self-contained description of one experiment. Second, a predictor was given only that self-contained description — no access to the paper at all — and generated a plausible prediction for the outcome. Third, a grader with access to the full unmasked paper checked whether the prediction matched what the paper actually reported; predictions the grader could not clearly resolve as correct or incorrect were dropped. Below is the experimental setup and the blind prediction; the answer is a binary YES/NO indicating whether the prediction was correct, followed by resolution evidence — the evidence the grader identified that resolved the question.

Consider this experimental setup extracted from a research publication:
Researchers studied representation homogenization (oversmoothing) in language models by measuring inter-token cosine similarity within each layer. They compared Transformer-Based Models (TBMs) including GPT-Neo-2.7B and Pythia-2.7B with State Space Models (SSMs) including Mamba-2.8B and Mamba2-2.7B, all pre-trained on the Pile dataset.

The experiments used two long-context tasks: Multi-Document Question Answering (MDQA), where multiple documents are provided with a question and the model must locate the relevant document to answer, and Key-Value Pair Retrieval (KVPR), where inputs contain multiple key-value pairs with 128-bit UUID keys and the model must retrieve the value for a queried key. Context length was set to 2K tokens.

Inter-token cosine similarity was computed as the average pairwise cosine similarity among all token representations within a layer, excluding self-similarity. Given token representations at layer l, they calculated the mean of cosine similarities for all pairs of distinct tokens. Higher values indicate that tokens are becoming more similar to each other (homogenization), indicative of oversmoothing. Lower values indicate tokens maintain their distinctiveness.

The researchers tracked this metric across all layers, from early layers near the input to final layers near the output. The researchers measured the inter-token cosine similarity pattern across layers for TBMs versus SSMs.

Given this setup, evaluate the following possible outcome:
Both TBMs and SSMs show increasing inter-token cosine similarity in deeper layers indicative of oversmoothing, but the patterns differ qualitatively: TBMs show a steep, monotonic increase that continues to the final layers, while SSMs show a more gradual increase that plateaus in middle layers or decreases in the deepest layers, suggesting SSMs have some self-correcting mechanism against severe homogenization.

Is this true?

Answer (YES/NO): NO